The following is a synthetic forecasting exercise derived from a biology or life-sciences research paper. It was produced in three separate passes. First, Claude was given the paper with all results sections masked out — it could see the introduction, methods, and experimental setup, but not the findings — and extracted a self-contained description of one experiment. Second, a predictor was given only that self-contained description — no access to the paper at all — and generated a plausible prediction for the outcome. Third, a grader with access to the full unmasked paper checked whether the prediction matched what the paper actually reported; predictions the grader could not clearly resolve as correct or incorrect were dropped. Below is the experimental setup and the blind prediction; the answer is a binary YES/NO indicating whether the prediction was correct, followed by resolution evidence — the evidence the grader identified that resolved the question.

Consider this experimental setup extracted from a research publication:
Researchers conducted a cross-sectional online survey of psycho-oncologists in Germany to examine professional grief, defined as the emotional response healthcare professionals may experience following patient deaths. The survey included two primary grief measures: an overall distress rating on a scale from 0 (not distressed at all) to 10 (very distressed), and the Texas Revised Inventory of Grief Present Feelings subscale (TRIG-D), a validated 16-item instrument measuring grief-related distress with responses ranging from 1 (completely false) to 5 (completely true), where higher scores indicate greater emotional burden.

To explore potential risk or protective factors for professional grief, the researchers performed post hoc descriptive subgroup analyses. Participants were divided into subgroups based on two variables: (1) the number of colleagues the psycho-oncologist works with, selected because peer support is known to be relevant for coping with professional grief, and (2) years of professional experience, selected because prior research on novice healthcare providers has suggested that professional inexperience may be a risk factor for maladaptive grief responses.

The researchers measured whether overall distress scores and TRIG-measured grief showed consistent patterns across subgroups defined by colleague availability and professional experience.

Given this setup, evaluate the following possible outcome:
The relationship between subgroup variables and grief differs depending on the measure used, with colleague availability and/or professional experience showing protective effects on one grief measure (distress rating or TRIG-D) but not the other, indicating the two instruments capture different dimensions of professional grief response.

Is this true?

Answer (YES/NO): YES